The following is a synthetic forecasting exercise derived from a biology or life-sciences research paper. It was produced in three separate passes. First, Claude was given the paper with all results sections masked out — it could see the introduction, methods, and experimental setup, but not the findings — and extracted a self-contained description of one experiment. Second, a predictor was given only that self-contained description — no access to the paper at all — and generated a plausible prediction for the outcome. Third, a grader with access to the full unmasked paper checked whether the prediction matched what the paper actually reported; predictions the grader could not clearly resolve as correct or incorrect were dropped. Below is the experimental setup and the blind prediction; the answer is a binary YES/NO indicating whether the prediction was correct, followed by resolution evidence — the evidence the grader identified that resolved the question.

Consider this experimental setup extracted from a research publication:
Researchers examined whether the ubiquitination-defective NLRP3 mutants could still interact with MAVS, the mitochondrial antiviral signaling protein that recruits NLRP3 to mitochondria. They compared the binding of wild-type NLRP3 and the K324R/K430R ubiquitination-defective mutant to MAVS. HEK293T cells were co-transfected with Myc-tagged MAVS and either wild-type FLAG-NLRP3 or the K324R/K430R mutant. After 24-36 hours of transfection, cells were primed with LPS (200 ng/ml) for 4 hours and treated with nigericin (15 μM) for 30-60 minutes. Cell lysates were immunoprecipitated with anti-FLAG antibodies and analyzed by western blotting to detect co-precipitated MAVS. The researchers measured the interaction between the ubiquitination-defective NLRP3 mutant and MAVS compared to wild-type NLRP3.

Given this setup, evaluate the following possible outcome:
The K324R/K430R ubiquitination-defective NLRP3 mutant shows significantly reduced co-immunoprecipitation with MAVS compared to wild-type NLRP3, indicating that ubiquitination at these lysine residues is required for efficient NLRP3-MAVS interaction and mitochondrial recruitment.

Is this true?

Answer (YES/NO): NO